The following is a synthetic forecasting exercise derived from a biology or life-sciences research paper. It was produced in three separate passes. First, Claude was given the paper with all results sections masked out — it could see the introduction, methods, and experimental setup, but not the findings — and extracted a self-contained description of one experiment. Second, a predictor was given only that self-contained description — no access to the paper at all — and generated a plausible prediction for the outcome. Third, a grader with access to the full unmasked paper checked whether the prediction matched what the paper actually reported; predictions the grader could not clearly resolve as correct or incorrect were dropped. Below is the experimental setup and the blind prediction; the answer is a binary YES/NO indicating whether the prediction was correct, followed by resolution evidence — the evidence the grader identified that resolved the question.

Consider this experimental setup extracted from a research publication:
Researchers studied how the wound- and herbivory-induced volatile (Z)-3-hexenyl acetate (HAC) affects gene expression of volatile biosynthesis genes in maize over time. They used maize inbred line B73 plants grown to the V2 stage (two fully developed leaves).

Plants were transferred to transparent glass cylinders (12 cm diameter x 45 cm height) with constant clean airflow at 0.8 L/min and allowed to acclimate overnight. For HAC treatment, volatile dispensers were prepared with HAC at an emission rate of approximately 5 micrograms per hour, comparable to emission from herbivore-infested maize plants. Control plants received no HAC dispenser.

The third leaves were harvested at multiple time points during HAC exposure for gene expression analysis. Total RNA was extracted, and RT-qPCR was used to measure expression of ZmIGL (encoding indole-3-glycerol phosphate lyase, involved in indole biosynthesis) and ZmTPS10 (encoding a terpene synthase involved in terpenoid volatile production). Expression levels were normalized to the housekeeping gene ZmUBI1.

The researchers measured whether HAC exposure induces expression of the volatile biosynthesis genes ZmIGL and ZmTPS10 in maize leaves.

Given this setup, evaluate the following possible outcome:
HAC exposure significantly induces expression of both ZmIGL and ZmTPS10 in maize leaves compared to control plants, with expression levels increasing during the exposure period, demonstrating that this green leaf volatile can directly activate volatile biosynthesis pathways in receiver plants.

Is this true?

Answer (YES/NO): YES